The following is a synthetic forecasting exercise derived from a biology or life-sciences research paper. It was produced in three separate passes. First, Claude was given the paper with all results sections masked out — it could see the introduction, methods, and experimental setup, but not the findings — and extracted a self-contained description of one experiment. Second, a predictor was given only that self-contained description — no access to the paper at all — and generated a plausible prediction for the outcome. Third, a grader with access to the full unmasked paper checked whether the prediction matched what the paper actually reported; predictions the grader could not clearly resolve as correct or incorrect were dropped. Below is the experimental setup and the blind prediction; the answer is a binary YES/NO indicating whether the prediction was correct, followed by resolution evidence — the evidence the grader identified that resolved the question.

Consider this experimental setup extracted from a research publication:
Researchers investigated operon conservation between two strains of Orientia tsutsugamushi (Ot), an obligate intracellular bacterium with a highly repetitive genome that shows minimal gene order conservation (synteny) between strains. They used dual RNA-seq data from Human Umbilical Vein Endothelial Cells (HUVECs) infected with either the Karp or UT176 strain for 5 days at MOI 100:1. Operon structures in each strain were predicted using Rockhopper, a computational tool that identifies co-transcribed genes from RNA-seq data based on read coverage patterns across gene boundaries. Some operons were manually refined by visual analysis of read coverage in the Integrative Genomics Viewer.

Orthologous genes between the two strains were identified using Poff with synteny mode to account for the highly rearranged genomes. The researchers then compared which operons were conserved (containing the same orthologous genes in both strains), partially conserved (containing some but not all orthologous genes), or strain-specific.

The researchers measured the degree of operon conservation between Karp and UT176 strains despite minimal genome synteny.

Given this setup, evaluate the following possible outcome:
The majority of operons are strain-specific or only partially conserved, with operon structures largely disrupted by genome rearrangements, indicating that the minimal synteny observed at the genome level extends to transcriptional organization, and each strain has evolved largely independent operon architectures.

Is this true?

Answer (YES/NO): NO